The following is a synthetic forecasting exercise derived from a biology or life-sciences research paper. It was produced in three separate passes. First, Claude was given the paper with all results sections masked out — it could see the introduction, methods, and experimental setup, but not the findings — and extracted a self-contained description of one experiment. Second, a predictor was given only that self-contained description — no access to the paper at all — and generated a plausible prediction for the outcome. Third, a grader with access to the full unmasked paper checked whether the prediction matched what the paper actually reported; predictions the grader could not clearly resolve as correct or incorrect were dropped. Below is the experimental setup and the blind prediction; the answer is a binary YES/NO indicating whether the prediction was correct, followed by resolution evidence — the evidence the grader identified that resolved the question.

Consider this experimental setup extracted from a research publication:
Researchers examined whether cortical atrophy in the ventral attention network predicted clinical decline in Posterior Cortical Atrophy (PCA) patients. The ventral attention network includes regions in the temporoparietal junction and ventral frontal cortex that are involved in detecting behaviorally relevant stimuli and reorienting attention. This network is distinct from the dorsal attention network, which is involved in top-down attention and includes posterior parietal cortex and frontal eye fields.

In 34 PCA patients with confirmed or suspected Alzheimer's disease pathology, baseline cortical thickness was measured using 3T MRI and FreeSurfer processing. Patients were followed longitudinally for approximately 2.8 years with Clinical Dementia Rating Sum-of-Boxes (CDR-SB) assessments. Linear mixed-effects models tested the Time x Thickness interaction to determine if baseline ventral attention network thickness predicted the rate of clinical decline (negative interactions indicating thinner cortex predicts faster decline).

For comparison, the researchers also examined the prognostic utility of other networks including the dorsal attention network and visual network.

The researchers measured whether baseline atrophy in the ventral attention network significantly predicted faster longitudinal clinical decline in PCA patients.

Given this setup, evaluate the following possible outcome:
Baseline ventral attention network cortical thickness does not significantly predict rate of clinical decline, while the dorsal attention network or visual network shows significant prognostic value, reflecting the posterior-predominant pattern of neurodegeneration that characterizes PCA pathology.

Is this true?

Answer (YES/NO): YES